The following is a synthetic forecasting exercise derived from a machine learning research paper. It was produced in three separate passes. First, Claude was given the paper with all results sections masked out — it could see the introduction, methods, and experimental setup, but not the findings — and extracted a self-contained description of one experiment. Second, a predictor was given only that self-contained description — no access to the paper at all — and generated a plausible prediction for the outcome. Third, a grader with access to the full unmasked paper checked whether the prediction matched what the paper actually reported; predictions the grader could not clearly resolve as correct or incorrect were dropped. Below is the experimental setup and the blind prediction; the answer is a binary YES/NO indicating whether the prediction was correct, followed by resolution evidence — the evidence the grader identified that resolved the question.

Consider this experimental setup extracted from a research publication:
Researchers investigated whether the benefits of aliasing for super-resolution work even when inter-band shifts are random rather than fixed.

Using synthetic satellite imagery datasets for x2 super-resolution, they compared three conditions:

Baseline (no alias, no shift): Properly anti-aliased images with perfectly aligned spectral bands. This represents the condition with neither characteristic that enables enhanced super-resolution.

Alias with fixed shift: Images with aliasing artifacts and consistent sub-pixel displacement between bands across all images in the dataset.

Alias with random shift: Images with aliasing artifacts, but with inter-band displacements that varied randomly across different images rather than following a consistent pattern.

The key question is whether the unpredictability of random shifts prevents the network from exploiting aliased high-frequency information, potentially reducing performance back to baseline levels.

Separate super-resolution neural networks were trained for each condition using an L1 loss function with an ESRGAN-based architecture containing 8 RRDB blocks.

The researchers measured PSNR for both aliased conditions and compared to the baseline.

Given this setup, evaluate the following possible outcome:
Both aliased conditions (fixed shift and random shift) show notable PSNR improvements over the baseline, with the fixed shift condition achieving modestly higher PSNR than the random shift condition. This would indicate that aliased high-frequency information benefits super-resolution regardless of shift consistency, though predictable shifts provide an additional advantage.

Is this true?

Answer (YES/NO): YES